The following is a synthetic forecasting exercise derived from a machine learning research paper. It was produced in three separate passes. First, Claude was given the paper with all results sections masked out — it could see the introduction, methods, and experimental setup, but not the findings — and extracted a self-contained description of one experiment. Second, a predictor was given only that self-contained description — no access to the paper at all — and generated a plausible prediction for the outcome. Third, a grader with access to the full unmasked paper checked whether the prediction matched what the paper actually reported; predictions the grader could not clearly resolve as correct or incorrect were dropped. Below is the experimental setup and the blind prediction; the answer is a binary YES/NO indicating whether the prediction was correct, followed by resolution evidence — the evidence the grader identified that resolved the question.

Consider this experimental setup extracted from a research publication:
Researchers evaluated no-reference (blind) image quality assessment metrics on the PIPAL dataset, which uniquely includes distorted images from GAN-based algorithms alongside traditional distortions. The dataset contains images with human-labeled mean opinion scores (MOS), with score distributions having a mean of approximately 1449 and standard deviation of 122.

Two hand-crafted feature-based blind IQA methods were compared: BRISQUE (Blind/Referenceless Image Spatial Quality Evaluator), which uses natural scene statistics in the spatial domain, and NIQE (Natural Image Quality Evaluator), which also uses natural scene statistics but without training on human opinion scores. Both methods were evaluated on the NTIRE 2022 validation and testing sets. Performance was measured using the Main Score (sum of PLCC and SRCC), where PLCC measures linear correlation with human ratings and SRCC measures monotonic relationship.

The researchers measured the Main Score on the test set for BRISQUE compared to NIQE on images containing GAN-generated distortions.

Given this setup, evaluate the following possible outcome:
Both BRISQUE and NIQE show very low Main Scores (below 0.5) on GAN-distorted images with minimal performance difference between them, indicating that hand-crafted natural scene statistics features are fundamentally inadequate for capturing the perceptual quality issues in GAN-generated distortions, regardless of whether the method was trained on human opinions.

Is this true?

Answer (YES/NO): NO